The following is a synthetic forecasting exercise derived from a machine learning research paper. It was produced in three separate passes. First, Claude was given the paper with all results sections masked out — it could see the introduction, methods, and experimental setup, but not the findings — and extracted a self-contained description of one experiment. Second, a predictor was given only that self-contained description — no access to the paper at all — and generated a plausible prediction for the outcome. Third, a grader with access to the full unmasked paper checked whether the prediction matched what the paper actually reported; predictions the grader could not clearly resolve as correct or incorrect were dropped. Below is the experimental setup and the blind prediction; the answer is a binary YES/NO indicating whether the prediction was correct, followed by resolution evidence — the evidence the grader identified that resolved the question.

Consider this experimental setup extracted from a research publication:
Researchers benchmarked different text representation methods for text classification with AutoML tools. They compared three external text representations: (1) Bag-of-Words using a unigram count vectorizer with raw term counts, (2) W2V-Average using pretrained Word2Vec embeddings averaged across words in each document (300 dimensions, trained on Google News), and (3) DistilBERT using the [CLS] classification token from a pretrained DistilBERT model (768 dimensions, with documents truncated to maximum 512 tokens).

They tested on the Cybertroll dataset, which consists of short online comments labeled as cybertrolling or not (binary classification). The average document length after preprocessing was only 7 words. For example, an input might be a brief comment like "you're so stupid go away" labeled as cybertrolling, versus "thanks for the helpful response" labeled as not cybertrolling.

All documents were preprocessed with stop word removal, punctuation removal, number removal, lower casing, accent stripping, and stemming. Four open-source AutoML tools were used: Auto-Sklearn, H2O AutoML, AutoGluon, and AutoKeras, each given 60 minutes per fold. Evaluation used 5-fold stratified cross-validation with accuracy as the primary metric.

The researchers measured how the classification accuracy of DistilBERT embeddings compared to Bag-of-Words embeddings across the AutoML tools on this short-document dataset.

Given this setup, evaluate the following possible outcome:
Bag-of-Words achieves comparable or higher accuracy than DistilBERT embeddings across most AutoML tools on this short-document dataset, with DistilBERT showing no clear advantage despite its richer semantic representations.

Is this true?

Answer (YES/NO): NO